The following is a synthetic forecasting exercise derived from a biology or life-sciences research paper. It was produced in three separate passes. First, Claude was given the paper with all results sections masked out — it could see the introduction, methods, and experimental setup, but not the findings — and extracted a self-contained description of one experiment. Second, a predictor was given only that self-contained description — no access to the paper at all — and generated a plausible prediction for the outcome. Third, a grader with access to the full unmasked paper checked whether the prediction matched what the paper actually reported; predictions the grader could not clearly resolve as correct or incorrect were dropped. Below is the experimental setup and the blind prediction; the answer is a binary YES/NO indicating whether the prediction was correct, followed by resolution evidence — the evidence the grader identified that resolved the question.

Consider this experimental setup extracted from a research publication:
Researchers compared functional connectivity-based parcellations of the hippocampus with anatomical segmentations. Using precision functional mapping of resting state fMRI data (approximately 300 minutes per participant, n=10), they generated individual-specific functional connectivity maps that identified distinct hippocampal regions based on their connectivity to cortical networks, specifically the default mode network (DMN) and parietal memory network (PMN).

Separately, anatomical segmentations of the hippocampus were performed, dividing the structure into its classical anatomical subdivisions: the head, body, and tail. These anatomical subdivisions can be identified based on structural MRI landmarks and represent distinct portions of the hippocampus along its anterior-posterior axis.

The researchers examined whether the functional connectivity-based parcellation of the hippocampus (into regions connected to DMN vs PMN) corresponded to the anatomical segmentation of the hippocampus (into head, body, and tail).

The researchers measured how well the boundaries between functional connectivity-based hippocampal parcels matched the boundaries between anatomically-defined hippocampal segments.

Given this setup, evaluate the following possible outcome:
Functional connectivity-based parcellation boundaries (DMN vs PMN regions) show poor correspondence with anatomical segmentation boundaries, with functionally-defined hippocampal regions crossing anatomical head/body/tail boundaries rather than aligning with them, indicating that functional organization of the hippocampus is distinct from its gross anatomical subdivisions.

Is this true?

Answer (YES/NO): NO